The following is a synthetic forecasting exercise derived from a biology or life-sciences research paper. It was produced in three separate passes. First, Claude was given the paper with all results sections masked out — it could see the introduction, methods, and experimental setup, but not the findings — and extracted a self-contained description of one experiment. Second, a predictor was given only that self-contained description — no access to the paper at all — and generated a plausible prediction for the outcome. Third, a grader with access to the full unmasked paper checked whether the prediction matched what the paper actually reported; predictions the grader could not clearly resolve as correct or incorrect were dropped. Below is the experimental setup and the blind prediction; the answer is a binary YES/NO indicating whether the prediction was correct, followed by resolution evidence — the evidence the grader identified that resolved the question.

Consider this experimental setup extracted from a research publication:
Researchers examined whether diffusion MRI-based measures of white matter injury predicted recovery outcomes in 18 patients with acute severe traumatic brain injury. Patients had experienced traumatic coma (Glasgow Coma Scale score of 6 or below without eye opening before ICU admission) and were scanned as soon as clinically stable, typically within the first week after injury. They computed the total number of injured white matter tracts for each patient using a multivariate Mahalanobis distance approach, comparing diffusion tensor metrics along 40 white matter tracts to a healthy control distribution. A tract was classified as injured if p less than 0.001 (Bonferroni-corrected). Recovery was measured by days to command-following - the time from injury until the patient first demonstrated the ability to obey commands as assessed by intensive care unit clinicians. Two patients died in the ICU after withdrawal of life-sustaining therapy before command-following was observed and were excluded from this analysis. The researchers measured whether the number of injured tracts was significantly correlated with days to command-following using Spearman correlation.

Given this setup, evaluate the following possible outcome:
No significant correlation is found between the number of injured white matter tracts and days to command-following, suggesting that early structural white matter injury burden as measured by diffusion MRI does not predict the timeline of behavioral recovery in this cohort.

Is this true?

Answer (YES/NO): YES